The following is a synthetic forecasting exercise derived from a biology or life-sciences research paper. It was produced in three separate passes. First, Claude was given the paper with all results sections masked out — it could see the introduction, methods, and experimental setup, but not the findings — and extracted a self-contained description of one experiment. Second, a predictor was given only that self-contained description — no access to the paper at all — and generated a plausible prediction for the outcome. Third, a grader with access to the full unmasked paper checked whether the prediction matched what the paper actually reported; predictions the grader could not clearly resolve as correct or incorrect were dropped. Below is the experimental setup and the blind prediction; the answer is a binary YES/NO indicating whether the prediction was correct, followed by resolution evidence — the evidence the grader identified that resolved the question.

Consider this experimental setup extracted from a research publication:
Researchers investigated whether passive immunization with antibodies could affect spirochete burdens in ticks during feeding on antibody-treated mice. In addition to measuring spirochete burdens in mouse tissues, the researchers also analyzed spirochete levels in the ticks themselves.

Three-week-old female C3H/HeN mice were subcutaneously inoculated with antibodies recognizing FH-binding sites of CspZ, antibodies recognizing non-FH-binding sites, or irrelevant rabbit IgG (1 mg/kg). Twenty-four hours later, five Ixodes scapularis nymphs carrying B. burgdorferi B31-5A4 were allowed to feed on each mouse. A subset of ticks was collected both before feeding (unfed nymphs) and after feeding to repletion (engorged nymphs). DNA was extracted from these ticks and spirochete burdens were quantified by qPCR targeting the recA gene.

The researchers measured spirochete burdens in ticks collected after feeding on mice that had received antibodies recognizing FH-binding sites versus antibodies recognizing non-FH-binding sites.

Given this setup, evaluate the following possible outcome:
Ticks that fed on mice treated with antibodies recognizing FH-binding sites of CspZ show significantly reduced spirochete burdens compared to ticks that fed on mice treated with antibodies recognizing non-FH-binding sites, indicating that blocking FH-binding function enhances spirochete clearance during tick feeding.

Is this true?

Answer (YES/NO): NO